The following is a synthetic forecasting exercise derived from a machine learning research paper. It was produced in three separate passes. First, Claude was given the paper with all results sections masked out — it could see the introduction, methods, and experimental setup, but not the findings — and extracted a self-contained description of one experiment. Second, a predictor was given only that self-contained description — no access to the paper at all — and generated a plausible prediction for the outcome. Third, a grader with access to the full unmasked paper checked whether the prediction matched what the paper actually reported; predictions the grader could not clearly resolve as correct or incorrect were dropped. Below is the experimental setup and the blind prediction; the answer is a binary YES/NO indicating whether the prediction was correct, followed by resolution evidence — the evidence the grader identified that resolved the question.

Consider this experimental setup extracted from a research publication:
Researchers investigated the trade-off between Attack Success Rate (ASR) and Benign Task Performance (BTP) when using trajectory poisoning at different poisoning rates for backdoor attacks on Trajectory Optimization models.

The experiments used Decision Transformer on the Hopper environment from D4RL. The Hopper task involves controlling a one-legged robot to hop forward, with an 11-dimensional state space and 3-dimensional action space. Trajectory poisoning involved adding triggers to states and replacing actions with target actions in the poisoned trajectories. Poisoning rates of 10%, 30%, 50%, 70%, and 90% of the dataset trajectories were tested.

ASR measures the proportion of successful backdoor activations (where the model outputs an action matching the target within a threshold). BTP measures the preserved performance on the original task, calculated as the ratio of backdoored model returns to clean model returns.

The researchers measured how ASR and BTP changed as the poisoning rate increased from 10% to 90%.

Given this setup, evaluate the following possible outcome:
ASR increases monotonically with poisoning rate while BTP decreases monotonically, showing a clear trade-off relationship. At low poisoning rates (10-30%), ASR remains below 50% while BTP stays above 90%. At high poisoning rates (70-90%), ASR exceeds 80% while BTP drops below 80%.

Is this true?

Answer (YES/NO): NO